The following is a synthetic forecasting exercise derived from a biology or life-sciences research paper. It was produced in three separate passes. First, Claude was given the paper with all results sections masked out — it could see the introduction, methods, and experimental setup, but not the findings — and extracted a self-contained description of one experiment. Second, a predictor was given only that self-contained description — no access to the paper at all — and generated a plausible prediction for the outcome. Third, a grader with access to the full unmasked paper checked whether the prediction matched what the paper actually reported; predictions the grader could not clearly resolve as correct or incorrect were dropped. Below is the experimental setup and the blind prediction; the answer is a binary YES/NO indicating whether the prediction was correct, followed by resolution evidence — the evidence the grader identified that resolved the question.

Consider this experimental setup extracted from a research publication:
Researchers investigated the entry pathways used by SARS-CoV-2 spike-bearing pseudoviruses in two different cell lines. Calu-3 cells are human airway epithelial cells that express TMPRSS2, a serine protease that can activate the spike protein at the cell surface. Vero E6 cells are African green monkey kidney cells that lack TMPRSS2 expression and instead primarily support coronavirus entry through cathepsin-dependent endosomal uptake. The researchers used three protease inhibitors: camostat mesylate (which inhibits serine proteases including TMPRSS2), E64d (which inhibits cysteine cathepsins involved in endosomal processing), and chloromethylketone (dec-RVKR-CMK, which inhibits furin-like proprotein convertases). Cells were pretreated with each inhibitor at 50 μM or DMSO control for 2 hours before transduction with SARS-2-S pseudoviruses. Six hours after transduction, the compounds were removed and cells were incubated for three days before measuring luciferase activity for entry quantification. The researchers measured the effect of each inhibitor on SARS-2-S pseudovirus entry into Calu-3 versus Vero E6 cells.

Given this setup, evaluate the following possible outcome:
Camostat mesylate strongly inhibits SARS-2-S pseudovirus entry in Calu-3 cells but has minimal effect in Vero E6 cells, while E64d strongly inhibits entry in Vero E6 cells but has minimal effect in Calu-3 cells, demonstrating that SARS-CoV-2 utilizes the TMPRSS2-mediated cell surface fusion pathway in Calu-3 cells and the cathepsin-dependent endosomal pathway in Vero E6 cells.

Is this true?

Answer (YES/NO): YES